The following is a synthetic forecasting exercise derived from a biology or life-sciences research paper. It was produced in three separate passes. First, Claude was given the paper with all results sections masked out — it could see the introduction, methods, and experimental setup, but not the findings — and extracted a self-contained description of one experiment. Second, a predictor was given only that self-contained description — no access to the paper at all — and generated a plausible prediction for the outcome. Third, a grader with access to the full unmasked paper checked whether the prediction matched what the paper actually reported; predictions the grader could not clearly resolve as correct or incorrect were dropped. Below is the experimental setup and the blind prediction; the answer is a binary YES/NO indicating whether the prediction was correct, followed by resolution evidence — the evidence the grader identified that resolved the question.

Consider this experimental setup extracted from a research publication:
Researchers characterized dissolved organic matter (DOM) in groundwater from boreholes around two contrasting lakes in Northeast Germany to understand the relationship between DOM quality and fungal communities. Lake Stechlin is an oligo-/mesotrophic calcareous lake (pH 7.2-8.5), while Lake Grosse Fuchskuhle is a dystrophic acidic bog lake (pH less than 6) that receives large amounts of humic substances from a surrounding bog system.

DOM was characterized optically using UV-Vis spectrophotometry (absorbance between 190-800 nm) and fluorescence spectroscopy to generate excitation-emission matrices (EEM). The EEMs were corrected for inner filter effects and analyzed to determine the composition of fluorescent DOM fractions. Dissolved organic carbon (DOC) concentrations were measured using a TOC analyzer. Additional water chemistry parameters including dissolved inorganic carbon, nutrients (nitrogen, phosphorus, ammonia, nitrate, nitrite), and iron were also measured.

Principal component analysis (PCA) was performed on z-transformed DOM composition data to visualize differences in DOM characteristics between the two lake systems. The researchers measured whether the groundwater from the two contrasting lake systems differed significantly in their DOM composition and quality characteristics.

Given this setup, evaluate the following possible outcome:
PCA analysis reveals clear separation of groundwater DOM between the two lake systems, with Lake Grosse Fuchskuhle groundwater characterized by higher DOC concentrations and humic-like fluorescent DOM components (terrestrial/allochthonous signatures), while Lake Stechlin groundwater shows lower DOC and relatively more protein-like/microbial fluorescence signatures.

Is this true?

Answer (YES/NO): NO